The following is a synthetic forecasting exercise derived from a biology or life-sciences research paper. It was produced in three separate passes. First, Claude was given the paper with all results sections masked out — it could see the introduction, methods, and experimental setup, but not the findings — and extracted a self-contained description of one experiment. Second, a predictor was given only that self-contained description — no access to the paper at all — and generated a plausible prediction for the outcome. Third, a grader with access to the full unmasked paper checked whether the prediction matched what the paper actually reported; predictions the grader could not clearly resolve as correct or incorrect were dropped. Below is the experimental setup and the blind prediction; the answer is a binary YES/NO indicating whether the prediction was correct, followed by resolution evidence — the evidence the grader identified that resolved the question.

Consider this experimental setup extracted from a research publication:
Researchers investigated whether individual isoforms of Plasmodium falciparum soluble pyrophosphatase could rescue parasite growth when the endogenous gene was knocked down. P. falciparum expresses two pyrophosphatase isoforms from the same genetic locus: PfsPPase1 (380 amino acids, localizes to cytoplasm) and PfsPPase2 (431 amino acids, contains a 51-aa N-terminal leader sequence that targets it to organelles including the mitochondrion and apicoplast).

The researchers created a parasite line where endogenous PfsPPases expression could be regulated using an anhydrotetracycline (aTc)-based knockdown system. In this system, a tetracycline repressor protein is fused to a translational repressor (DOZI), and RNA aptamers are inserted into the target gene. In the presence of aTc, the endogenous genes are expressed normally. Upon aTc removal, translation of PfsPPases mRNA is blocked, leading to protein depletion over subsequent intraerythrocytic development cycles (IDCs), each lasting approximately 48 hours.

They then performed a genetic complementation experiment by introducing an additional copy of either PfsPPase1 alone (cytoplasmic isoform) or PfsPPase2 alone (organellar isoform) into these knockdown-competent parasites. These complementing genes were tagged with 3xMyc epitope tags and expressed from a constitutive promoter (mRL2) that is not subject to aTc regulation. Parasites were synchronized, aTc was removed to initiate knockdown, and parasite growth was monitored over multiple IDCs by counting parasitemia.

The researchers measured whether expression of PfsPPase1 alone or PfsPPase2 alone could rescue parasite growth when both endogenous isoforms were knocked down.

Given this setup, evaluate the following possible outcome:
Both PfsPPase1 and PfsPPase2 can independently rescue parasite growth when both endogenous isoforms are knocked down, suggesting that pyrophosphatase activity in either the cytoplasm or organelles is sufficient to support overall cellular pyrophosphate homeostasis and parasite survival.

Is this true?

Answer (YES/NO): NO